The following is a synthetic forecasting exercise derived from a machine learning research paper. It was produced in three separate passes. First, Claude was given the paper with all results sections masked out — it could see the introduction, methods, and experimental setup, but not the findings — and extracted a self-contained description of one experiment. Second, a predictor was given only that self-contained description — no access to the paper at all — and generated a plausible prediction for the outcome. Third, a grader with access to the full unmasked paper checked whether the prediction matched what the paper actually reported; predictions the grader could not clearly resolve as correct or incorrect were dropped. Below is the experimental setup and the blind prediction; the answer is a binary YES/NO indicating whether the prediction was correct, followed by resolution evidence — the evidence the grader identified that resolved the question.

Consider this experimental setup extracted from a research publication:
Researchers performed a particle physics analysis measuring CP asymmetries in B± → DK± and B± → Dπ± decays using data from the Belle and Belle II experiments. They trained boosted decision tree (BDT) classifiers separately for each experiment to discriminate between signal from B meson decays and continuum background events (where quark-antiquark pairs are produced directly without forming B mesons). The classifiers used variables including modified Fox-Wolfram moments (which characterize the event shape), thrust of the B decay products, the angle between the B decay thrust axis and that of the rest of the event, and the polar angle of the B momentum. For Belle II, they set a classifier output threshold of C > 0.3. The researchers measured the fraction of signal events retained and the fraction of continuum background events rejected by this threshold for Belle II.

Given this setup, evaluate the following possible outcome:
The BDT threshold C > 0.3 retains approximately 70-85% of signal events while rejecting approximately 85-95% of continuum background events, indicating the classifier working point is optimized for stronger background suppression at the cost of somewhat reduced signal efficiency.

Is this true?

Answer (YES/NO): NO